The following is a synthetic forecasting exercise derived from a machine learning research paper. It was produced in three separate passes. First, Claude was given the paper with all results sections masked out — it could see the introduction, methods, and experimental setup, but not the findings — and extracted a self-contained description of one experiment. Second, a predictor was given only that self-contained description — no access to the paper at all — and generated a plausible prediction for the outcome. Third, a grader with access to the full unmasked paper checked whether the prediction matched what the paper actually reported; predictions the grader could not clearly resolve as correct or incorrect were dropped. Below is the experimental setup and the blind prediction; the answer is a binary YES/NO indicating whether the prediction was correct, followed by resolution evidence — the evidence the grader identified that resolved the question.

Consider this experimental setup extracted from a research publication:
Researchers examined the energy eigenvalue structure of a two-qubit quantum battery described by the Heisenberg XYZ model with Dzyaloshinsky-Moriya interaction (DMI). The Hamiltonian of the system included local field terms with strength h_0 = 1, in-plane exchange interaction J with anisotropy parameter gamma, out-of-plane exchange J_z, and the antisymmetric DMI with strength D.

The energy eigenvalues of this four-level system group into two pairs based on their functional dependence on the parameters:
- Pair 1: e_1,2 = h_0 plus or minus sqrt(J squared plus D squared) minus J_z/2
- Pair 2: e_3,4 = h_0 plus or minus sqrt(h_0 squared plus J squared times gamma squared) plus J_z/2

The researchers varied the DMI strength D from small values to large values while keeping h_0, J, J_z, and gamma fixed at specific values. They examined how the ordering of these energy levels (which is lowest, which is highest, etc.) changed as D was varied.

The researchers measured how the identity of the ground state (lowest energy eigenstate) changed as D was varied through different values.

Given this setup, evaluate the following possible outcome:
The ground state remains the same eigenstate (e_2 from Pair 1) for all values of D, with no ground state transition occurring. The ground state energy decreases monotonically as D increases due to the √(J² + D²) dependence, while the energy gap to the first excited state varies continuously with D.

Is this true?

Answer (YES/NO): NO